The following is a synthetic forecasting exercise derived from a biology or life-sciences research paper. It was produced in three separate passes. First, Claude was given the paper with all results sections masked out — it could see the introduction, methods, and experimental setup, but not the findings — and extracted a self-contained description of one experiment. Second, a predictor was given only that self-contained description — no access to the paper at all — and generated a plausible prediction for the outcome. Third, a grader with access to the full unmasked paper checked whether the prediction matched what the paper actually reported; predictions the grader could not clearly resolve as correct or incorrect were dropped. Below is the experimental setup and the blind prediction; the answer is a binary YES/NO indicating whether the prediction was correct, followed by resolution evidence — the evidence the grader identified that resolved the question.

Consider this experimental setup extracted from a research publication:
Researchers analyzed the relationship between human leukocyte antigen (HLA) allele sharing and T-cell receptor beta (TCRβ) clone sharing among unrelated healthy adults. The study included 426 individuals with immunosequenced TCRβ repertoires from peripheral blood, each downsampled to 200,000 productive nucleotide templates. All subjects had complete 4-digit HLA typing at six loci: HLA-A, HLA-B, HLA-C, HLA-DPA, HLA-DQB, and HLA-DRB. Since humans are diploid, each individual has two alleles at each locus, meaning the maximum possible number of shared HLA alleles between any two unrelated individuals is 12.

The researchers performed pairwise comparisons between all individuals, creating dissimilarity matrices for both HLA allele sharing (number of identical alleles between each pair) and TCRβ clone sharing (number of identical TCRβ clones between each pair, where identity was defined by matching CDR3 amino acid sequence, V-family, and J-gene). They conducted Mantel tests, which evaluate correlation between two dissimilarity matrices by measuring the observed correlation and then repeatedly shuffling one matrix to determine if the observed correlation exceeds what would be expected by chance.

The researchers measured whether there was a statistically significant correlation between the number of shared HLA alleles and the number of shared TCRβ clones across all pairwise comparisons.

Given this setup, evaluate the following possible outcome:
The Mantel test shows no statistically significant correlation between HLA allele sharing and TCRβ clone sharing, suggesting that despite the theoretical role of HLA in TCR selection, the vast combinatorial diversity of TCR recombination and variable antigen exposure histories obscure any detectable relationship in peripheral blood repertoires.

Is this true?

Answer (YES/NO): NO